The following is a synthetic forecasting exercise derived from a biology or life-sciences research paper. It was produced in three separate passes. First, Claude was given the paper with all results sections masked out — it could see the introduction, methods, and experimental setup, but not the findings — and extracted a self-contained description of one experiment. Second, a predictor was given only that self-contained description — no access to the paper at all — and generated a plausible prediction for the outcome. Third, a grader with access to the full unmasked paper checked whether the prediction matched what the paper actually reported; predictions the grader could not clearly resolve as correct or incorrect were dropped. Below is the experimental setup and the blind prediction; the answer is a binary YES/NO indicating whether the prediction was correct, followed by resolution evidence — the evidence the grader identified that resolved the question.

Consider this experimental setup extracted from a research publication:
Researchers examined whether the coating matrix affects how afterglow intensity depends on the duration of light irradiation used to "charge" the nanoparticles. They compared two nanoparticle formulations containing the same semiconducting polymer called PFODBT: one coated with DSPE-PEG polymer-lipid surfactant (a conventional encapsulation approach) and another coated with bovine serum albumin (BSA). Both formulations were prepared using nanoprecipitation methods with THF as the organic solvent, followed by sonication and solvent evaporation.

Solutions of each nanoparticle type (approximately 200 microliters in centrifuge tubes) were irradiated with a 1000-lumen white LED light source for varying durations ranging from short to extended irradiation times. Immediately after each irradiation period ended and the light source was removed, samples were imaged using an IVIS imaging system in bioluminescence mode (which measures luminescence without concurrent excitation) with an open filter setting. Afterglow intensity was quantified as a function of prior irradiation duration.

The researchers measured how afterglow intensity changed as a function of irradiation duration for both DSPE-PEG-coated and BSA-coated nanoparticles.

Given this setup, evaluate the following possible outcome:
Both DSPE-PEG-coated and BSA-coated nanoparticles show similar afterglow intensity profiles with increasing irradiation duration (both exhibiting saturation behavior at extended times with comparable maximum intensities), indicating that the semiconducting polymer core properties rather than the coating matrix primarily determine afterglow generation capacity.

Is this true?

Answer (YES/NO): NO